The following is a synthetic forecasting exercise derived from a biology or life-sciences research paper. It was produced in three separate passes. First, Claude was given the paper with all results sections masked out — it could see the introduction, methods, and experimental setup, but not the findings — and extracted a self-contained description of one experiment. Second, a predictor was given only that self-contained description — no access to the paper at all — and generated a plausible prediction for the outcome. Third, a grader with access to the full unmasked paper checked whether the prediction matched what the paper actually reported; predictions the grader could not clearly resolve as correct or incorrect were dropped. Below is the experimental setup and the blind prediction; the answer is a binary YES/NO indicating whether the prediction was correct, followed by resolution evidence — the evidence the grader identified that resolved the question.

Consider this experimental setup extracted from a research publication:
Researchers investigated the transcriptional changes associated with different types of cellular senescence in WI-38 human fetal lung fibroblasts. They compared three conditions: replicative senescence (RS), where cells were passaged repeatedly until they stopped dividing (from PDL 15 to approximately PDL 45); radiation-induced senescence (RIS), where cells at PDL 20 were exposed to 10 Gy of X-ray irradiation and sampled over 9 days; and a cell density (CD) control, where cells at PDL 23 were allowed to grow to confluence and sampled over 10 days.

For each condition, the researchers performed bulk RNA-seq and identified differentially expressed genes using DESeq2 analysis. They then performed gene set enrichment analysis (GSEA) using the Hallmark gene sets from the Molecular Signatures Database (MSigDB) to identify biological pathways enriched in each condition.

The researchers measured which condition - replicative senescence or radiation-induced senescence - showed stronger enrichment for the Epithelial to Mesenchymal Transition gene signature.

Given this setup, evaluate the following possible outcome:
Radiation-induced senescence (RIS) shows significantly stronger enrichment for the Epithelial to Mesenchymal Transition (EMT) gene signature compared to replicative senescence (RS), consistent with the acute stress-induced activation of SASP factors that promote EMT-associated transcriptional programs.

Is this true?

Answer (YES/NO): NO